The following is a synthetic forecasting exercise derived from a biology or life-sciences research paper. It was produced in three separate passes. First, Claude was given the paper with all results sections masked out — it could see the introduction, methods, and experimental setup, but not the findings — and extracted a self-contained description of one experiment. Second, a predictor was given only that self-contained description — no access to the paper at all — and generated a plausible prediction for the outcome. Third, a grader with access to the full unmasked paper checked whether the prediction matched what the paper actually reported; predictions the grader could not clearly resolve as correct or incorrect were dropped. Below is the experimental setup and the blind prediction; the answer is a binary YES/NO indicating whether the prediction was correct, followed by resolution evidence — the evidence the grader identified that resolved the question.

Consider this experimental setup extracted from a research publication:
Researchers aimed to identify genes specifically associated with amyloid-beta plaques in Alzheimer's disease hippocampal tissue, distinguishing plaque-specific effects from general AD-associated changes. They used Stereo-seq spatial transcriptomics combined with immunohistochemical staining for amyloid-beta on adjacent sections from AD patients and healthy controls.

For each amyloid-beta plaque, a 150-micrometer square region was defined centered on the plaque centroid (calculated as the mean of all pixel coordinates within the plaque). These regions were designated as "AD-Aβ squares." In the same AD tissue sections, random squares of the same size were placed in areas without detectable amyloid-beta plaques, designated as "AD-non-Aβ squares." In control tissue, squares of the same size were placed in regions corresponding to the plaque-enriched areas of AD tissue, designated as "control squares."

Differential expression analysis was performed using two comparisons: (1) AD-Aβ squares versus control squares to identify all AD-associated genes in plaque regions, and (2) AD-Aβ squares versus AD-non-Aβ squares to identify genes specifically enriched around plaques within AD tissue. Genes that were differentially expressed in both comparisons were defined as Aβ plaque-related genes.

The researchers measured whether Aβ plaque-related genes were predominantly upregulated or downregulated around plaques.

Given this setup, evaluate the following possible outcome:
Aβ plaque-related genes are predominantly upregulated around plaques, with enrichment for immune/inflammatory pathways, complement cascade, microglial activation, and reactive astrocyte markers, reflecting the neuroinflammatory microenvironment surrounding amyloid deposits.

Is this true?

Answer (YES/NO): NO